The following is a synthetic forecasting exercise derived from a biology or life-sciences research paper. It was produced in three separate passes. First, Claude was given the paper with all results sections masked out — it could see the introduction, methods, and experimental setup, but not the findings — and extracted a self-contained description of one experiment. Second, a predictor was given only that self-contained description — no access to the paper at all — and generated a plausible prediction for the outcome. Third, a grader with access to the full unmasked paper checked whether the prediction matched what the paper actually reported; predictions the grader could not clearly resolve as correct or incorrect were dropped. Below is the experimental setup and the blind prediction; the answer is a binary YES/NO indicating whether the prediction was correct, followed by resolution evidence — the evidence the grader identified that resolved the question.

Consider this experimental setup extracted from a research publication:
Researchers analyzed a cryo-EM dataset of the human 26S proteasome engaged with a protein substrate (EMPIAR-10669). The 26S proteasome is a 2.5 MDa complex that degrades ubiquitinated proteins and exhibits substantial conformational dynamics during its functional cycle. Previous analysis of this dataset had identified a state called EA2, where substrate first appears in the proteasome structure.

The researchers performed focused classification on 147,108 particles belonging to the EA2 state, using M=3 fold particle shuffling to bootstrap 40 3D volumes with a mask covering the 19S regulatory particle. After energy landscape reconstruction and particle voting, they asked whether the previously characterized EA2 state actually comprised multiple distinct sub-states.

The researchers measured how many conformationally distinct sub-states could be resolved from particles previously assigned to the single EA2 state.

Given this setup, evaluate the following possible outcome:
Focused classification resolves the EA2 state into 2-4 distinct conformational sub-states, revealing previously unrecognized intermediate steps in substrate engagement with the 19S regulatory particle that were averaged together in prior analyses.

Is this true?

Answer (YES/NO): YES